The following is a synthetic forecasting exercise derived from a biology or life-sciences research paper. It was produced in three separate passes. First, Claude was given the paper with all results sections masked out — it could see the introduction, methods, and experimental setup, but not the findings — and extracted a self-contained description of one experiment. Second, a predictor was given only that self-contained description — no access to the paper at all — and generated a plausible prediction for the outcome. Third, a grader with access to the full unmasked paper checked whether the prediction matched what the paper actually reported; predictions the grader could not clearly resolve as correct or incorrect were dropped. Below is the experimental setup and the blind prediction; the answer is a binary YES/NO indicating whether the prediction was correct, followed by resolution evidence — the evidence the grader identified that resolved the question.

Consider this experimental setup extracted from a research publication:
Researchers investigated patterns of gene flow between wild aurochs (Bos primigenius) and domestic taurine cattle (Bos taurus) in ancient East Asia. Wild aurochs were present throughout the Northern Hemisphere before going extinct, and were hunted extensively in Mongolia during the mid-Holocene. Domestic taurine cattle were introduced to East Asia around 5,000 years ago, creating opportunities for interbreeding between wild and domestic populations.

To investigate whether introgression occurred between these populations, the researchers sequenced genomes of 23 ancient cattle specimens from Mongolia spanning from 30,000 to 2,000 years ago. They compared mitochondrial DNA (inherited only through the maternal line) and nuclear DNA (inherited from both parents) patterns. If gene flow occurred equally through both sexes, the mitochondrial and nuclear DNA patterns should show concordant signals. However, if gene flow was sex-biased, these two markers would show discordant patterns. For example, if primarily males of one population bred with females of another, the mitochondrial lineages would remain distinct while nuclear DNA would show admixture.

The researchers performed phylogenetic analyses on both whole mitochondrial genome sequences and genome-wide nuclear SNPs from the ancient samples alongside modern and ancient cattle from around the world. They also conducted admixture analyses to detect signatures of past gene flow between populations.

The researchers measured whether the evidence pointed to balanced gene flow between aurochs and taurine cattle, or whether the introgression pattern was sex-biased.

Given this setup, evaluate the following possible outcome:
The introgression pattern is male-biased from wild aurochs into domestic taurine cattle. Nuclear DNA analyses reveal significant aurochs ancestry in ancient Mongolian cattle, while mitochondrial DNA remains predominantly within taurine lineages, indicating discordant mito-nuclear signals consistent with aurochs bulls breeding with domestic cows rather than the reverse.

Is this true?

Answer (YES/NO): YES